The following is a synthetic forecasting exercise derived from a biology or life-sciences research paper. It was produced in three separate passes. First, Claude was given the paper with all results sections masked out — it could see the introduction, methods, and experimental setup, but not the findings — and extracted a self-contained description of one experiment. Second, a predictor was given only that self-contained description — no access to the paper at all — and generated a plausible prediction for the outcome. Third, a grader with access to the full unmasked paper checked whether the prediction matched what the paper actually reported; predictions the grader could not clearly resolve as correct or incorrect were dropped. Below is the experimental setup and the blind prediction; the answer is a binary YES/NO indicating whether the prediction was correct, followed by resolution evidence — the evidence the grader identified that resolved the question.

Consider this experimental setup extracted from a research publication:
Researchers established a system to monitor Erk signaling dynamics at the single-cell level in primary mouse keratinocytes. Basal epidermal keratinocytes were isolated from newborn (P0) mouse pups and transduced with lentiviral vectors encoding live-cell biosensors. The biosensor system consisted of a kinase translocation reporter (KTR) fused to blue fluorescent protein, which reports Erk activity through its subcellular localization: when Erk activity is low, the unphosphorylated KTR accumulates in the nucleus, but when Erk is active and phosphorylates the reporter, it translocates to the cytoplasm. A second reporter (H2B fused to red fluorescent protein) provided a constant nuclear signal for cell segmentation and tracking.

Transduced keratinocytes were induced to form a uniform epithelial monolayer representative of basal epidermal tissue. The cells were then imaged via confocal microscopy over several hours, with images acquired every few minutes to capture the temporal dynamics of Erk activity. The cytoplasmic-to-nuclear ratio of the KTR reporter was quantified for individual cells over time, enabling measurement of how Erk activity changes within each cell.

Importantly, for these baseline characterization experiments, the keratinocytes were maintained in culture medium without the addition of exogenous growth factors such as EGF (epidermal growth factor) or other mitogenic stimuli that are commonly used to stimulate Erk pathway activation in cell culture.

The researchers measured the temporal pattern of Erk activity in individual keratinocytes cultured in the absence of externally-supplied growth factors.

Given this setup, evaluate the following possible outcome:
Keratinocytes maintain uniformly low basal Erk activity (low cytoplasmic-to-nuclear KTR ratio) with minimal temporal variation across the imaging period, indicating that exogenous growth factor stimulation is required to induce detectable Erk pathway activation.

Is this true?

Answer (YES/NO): NO